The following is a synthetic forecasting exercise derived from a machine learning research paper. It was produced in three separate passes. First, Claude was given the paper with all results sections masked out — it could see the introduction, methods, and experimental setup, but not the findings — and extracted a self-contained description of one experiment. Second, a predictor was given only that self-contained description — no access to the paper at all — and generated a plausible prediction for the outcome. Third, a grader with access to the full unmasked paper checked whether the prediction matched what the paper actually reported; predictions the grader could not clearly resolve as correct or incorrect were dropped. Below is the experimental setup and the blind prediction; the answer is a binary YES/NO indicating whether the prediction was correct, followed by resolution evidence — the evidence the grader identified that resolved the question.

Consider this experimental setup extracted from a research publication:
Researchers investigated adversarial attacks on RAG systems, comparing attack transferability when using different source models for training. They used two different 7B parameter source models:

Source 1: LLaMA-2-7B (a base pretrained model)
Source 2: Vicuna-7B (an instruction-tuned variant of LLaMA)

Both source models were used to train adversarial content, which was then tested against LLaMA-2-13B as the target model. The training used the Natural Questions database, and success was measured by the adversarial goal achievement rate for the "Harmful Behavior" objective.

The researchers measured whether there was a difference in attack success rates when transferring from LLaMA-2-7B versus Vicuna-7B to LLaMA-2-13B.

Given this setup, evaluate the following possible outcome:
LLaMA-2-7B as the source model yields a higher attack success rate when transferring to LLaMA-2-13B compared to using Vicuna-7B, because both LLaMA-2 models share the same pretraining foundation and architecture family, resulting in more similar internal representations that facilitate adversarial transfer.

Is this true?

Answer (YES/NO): YES